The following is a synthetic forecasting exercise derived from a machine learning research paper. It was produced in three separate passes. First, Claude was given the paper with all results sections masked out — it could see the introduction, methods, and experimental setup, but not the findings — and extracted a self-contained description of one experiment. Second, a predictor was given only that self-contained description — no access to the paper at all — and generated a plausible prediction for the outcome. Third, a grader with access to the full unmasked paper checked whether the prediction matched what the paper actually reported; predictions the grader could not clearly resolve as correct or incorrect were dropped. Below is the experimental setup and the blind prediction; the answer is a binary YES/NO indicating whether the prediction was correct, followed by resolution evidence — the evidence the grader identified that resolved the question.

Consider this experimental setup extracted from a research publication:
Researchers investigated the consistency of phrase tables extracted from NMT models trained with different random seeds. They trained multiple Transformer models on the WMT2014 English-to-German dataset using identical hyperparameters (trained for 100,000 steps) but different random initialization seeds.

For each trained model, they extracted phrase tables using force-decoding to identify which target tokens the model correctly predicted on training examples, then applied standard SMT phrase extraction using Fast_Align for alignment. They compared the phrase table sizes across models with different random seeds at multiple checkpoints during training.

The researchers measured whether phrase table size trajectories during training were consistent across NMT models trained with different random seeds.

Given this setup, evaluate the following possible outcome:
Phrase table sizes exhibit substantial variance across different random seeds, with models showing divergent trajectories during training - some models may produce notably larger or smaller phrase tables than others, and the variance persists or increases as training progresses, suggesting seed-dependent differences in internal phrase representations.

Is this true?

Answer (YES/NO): NO